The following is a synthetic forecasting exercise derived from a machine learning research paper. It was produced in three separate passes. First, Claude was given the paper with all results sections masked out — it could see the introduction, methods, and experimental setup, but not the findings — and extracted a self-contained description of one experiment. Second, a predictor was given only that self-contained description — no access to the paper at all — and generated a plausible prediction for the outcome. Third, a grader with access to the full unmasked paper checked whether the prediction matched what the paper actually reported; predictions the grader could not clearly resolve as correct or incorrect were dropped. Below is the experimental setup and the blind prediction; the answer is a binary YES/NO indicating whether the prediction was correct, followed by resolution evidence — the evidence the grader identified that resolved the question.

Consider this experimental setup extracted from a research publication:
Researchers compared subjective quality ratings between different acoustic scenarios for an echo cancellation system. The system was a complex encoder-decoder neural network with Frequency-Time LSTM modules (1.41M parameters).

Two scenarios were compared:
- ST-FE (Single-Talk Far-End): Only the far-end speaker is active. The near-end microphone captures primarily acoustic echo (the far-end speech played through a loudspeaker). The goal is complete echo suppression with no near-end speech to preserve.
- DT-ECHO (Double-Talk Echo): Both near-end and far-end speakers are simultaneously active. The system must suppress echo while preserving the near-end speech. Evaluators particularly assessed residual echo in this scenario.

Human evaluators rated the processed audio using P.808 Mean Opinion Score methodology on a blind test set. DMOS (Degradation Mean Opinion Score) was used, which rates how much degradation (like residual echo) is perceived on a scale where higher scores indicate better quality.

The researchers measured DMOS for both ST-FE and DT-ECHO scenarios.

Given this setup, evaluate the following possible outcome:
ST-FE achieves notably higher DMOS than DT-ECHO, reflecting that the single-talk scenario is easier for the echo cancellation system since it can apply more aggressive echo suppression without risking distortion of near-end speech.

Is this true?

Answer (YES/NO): NO